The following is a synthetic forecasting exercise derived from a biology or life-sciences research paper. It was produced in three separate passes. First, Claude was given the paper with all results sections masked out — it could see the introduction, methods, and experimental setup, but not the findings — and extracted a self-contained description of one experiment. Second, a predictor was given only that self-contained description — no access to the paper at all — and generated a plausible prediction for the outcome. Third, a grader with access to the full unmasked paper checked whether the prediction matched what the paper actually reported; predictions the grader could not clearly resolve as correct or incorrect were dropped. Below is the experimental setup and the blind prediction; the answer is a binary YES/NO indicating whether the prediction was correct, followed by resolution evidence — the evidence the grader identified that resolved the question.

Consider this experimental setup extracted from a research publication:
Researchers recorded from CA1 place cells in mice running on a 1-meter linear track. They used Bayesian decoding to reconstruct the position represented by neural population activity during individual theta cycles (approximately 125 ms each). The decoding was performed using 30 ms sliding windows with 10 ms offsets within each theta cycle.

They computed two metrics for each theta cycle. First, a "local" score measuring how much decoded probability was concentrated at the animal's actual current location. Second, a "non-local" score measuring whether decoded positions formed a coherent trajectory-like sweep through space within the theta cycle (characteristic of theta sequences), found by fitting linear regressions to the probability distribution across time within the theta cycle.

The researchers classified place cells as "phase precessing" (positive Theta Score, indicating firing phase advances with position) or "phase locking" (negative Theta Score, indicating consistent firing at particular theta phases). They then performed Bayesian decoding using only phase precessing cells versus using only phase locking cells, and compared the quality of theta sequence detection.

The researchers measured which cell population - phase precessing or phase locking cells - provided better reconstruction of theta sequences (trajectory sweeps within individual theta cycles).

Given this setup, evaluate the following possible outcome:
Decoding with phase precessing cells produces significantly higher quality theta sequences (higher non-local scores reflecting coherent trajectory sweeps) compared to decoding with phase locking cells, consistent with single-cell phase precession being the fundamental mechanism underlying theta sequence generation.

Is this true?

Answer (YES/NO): NO